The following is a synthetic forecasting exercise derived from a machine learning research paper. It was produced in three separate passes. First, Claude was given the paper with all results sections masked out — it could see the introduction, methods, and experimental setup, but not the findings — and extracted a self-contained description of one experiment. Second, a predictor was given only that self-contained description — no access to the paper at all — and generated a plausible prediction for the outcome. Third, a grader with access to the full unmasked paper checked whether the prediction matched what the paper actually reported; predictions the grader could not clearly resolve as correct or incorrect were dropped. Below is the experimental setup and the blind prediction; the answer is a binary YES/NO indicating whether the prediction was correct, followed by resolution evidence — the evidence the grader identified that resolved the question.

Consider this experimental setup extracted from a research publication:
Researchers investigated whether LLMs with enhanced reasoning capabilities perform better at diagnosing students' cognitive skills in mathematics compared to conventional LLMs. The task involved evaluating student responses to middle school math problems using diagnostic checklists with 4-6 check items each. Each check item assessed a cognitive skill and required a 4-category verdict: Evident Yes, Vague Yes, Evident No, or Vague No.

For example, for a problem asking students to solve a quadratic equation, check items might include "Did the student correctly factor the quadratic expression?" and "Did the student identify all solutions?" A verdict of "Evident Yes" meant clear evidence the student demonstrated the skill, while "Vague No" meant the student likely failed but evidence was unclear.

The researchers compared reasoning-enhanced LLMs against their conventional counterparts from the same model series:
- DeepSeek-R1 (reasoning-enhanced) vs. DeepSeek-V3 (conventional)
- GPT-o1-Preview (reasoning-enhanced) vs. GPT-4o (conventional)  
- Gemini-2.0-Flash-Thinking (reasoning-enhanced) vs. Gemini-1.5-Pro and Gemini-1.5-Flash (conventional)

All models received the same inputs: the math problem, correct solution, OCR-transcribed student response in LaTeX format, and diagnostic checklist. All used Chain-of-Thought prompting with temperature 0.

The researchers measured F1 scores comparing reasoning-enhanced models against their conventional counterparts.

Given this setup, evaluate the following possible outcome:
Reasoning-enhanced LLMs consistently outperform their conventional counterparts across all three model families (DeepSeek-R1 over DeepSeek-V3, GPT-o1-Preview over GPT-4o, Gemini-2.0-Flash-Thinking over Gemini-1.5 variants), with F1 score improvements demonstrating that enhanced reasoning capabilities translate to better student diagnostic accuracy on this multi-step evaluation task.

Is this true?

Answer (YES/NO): NO